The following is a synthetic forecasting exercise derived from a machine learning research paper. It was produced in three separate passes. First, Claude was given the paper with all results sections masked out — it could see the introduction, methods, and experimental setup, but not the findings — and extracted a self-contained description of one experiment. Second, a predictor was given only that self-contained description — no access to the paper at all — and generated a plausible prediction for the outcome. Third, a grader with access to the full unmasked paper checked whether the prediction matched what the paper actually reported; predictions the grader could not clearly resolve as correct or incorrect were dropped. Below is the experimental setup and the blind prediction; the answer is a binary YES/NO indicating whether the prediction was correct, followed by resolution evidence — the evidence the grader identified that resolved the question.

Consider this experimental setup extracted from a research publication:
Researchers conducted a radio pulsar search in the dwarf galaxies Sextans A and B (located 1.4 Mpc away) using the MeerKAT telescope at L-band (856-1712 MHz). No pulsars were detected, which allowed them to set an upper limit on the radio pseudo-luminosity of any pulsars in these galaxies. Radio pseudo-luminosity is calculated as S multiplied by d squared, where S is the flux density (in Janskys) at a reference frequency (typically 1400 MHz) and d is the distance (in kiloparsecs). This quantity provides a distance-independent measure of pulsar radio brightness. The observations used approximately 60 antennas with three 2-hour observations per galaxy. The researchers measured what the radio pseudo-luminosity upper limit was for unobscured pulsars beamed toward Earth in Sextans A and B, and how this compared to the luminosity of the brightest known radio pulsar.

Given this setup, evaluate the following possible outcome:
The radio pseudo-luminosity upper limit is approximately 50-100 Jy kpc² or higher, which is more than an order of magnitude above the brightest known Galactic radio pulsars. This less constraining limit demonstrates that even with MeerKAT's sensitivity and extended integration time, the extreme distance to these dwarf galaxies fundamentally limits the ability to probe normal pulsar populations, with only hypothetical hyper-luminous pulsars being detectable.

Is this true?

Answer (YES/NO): NO